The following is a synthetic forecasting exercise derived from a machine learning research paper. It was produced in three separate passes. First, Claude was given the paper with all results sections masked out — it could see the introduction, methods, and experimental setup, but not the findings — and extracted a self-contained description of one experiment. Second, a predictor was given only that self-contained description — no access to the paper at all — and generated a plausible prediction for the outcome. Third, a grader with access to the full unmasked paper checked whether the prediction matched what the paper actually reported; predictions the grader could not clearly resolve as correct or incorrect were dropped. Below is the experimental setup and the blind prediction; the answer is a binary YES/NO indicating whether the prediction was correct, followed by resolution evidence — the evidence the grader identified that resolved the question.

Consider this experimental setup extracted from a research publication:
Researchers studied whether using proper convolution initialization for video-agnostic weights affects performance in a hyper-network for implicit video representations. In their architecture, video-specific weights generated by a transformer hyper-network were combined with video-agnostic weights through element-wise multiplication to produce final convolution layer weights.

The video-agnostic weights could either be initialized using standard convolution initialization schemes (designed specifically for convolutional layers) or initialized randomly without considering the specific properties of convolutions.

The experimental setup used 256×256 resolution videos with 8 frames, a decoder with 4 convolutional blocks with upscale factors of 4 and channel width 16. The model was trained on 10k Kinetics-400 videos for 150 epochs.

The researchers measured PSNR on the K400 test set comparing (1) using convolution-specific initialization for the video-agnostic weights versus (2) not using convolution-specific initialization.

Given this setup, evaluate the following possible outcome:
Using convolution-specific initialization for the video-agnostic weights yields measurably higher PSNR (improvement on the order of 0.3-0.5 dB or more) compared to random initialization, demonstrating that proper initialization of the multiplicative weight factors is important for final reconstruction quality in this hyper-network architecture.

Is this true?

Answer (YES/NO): YES